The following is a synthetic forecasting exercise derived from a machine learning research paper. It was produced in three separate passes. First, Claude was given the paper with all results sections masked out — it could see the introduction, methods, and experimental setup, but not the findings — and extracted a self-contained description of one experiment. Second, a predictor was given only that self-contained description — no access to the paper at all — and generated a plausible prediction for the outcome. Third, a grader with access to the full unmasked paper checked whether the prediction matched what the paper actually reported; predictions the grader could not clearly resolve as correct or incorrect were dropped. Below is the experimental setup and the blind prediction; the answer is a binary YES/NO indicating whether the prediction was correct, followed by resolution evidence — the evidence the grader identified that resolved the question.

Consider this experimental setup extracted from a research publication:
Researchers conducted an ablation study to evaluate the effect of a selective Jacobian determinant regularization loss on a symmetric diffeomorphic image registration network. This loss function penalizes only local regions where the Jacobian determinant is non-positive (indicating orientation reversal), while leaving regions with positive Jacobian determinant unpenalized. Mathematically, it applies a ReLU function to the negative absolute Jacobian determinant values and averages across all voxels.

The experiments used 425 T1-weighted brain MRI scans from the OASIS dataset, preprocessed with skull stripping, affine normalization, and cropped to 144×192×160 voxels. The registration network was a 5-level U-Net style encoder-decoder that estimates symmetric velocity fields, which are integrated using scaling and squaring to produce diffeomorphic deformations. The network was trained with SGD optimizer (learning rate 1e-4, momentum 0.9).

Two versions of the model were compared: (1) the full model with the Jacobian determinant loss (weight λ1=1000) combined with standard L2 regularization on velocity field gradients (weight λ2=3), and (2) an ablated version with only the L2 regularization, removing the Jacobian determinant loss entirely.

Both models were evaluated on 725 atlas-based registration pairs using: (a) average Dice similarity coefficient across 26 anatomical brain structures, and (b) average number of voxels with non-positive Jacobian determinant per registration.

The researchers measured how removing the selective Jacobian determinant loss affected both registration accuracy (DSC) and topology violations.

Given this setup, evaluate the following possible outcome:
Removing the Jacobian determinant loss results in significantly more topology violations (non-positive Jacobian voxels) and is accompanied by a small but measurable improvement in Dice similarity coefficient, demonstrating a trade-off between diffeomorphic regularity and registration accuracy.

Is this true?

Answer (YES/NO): YES